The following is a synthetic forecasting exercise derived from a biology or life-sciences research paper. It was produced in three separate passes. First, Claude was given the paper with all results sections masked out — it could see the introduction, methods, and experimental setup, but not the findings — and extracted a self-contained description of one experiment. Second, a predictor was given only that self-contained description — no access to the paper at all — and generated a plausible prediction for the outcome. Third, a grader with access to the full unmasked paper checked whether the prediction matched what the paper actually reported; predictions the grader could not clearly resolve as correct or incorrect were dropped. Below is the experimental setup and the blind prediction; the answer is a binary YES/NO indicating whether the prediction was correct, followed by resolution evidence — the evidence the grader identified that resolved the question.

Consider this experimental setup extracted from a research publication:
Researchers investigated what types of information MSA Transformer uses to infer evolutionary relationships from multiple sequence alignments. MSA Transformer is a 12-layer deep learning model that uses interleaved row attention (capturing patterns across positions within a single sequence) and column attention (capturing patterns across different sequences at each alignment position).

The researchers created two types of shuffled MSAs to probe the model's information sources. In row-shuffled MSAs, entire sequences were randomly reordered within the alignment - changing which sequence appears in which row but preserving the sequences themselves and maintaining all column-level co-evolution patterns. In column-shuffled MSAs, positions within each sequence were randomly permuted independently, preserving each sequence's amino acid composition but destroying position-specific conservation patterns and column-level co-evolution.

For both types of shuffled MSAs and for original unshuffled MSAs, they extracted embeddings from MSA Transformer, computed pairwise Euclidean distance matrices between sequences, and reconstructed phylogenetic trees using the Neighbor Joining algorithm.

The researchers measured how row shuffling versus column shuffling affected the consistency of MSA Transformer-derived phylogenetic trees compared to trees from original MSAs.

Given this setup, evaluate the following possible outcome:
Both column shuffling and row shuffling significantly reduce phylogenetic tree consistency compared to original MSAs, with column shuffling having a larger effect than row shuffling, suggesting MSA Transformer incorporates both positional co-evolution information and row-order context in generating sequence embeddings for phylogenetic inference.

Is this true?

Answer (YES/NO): NO